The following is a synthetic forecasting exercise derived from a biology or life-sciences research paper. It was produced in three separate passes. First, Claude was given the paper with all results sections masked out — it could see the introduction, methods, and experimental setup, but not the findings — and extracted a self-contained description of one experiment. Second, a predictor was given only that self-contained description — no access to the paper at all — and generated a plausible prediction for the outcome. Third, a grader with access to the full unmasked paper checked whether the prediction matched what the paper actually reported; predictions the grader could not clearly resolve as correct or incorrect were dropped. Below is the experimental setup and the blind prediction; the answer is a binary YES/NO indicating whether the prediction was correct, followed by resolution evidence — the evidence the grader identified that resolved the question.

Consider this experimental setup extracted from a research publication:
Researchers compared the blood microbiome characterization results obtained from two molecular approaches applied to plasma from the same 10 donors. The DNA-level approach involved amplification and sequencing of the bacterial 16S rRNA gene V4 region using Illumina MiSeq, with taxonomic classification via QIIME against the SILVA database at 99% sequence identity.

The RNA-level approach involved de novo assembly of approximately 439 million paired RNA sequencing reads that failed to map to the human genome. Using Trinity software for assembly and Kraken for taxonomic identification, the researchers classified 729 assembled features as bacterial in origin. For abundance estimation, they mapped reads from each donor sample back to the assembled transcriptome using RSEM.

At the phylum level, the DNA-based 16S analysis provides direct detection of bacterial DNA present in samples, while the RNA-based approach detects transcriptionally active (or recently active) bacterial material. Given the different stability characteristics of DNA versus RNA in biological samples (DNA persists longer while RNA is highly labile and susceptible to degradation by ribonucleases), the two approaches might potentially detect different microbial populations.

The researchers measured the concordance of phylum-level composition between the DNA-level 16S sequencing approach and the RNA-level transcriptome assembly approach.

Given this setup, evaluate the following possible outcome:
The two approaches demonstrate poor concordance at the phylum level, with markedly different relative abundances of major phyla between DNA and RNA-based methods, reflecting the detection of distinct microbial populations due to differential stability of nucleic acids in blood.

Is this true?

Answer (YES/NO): NO